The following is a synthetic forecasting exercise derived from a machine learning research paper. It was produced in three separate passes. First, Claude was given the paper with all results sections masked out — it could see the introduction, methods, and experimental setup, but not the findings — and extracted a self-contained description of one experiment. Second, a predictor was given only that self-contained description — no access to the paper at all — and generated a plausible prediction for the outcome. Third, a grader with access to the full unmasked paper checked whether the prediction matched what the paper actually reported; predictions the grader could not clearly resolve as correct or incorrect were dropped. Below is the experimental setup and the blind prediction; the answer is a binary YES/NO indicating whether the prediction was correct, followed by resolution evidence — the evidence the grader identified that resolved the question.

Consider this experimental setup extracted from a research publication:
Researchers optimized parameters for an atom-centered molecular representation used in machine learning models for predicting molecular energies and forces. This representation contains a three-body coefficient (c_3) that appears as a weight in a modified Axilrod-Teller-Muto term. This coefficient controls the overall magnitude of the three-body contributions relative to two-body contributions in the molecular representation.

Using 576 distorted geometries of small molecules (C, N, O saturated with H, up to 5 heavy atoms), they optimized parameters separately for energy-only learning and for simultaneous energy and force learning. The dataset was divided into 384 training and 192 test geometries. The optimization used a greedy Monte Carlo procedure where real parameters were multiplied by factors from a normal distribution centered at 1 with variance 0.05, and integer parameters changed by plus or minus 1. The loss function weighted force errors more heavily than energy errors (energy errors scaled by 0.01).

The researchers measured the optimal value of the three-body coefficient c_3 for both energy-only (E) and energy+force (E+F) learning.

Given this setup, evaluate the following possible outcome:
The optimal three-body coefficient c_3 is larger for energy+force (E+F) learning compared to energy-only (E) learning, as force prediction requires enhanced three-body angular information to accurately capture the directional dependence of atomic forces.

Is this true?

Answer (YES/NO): NO